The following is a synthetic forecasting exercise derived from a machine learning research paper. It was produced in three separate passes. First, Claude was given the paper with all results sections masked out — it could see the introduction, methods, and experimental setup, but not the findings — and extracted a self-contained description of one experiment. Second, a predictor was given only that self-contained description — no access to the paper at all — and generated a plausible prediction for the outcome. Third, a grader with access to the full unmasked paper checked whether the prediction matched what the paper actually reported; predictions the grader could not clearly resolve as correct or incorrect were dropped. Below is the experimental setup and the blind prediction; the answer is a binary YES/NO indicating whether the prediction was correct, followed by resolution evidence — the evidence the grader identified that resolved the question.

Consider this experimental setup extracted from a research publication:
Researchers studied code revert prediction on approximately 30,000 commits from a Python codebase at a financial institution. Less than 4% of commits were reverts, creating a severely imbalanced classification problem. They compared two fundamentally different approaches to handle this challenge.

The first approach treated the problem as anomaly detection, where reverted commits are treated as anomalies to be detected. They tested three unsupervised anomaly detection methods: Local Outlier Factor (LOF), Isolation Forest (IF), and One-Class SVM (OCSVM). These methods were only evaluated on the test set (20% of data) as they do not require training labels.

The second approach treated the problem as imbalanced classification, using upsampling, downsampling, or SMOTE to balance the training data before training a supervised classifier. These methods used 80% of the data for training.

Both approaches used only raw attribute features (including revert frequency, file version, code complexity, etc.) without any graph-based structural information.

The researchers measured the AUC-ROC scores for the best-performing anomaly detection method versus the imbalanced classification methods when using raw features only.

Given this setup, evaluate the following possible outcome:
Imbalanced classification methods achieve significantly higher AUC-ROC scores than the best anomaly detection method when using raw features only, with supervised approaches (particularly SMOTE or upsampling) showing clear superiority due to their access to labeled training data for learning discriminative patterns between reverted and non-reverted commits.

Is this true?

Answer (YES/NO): NO